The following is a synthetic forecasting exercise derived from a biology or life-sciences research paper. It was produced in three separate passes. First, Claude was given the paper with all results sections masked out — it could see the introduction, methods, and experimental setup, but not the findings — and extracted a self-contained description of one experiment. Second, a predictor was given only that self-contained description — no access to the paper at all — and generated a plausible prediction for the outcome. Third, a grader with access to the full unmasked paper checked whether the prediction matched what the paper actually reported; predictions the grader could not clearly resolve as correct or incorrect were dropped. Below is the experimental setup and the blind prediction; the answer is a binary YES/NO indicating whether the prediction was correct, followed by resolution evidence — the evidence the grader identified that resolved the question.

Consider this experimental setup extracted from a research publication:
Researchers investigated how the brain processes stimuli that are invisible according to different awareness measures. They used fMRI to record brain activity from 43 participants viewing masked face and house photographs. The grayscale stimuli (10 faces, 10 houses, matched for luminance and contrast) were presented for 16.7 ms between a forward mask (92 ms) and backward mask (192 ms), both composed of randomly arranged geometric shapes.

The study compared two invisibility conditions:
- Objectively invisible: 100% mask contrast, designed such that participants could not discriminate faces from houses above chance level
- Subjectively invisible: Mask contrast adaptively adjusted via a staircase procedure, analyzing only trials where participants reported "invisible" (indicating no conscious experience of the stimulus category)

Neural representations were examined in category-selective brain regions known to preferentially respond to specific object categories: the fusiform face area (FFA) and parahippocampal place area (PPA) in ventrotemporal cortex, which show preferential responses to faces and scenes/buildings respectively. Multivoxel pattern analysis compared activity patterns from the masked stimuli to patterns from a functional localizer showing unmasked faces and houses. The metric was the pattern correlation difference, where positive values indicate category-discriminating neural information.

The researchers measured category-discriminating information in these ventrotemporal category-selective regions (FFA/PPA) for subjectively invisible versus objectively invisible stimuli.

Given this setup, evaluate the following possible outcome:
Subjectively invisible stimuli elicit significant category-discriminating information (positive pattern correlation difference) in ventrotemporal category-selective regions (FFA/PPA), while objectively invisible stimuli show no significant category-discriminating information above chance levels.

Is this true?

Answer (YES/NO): NO